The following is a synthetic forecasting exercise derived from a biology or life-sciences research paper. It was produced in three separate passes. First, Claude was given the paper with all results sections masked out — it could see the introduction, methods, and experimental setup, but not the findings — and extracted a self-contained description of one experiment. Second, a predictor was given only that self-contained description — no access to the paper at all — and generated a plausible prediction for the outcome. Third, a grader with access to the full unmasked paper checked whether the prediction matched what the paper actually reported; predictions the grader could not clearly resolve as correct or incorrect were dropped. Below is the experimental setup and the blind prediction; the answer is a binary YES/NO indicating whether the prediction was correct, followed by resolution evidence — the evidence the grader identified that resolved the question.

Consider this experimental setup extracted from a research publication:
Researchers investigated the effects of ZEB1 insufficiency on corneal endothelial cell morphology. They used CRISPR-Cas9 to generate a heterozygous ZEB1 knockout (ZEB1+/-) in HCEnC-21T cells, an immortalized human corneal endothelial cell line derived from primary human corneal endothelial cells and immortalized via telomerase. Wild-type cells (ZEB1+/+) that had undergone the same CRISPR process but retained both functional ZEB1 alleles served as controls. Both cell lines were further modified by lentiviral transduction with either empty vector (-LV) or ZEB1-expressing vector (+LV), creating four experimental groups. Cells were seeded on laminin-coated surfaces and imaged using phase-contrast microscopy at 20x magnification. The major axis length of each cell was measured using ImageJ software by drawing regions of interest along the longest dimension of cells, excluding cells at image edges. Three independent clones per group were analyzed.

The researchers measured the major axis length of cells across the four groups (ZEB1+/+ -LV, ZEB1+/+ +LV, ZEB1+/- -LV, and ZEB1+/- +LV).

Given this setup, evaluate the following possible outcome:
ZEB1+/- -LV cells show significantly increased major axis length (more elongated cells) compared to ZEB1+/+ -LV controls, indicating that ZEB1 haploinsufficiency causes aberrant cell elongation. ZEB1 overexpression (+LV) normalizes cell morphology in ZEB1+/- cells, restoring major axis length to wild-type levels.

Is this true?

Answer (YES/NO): NO